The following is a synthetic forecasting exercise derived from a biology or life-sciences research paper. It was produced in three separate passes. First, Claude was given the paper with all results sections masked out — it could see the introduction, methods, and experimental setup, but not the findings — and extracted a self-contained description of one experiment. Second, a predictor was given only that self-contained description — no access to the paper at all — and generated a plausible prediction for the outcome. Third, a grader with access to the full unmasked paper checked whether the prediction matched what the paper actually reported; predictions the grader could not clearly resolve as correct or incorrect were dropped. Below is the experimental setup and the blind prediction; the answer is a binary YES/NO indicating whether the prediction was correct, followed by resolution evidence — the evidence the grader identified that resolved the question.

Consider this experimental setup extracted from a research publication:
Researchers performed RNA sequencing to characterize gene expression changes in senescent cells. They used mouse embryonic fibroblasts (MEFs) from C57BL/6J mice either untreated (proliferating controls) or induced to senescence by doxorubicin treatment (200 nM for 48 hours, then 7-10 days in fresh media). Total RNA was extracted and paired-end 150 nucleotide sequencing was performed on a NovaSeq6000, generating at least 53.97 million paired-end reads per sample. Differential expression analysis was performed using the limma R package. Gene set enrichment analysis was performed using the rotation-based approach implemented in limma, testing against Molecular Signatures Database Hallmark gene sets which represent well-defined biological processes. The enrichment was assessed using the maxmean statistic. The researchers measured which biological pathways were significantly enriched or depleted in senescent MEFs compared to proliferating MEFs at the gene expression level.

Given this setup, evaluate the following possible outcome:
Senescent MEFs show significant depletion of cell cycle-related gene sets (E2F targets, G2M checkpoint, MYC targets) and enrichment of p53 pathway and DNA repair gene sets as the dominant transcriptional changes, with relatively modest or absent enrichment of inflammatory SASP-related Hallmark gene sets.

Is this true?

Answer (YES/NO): NO